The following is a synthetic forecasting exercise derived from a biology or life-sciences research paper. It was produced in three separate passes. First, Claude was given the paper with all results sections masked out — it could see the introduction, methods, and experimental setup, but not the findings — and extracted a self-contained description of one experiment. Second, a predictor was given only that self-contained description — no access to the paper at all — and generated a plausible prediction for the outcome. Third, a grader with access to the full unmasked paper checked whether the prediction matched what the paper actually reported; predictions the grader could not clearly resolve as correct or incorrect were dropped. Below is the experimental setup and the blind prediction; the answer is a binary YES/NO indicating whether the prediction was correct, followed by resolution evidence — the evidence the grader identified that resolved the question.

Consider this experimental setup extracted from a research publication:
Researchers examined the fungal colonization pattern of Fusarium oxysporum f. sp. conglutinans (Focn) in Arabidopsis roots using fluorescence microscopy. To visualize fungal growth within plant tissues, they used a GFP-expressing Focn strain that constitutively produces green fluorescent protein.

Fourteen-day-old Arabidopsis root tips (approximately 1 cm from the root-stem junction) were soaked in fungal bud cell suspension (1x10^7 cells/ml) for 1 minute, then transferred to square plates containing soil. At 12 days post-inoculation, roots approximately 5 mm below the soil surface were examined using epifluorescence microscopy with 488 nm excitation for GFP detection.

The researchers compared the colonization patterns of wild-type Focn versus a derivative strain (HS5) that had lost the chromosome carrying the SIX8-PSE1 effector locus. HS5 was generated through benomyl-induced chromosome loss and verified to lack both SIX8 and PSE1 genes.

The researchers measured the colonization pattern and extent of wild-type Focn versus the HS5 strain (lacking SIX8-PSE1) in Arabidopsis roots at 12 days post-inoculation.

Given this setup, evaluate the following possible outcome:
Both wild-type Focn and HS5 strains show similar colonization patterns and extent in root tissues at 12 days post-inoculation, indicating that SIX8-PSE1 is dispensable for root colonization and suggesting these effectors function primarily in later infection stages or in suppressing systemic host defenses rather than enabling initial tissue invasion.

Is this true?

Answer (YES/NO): YES